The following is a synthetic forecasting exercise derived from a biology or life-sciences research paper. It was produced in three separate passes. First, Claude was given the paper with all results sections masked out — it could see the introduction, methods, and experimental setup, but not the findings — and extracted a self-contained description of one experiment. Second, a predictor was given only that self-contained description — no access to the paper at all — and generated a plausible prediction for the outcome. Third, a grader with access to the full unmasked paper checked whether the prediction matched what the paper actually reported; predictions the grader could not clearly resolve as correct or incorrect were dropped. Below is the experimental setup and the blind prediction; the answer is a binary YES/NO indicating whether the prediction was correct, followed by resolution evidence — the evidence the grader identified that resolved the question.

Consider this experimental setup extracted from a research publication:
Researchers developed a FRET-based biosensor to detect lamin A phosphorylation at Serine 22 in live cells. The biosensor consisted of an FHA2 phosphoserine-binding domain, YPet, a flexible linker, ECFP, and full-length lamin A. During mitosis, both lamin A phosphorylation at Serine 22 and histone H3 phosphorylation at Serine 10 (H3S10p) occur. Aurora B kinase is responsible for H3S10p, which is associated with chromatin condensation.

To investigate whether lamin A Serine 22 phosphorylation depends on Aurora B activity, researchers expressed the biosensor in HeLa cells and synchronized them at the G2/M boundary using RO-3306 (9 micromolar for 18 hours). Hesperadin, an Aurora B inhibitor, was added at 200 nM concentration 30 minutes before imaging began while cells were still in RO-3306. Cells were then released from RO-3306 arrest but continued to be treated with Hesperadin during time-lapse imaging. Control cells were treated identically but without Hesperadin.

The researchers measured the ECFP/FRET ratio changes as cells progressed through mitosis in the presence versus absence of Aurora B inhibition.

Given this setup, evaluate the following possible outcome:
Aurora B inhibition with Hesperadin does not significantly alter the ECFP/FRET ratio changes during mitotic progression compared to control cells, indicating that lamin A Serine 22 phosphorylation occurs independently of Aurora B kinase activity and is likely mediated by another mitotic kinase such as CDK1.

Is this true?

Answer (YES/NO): YES